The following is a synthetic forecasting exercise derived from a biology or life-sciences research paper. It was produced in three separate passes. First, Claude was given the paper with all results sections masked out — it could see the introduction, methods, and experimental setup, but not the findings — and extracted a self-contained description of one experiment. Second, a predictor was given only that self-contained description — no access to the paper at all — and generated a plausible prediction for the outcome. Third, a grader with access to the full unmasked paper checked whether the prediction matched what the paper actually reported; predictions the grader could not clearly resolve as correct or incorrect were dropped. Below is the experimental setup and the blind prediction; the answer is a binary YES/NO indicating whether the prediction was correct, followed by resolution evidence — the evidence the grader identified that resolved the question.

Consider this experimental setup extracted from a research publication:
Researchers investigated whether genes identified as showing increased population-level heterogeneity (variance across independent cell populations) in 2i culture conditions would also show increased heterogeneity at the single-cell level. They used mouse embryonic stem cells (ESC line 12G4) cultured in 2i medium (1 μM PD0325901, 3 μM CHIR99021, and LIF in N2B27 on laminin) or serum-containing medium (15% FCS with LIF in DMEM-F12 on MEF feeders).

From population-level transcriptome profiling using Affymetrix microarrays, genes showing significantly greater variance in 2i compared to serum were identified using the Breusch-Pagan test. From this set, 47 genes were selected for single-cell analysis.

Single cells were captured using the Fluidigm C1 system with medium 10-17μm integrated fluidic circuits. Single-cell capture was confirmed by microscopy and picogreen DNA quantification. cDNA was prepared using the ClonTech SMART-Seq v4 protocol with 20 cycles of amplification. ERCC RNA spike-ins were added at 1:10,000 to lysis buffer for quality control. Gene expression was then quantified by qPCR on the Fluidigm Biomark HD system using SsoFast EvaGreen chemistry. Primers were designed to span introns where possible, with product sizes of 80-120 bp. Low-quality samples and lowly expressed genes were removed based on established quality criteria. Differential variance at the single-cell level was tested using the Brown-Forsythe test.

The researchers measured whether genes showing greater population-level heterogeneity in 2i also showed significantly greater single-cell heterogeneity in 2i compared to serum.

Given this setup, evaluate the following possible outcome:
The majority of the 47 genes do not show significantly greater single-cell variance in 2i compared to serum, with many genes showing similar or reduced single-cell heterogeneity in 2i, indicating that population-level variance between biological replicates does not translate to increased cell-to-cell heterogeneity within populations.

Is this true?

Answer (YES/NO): YES